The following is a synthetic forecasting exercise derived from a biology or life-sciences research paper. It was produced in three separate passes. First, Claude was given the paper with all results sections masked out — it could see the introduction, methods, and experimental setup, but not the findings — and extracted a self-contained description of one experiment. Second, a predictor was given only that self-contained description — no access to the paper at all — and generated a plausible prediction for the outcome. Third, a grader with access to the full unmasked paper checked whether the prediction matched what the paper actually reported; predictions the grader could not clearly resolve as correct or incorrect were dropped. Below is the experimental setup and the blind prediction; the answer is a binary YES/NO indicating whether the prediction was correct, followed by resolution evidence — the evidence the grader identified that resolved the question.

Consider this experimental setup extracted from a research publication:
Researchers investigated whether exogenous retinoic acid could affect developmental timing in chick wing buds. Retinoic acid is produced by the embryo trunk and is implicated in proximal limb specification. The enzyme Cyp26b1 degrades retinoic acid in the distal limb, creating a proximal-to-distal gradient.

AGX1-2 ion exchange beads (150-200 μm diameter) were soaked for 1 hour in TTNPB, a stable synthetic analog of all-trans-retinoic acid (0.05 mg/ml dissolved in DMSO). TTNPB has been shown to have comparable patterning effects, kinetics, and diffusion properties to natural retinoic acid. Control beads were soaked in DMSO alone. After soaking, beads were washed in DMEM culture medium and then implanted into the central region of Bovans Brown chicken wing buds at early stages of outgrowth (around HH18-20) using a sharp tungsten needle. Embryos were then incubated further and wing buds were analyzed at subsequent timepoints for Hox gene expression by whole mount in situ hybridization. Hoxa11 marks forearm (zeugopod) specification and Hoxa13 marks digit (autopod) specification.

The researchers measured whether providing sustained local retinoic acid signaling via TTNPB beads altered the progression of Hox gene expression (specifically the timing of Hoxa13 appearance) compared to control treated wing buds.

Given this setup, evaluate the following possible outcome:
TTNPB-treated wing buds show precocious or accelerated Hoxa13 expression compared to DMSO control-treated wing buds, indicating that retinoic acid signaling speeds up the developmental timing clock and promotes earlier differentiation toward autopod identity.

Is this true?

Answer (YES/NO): NO